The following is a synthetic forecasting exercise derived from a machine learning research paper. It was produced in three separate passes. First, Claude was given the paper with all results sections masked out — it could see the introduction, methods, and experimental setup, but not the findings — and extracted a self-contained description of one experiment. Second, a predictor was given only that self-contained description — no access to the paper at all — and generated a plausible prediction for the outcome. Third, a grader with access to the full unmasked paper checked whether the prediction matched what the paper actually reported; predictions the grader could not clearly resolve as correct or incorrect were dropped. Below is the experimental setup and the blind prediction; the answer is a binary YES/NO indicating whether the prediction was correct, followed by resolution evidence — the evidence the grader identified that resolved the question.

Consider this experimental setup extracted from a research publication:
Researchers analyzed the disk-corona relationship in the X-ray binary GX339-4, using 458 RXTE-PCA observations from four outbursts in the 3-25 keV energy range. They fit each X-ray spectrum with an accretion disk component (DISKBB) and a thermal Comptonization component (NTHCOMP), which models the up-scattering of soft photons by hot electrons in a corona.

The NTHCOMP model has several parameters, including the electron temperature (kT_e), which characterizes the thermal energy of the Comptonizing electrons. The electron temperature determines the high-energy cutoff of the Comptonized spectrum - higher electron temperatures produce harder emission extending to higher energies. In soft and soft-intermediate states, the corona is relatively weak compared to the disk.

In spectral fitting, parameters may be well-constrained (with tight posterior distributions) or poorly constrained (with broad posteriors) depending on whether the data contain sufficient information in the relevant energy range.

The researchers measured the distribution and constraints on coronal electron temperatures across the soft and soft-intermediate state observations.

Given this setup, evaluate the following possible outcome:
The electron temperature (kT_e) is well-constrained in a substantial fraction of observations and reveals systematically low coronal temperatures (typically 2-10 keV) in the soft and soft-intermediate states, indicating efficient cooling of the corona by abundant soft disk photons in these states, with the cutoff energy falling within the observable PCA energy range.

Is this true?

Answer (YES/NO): NO